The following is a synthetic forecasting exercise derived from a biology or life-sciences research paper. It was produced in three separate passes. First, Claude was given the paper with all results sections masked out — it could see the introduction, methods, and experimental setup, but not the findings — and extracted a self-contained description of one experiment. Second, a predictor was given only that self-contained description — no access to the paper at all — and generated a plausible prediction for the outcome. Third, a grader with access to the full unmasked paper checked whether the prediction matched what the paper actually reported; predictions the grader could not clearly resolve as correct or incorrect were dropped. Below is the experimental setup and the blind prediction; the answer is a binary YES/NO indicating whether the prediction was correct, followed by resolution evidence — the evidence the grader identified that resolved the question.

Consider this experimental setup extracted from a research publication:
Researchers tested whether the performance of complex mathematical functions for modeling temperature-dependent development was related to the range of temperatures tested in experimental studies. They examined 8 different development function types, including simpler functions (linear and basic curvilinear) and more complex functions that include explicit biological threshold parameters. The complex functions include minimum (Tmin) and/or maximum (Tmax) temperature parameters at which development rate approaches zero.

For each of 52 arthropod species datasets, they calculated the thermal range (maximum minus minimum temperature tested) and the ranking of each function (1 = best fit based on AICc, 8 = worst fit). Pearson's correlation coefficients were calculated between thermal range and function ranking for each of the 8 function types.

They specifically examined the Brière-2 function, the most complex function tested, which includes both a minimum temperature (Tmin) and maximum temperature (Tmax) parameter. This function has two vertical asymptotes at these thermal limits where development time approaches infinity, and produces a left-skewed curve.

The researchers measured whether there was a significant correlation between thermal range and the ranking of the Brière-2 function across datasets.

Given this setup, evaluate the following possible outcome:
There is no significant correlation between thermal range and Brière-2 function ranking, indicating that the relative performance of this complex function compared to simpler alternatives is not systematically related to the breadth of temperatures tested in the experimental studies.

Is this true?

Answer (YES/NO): NO